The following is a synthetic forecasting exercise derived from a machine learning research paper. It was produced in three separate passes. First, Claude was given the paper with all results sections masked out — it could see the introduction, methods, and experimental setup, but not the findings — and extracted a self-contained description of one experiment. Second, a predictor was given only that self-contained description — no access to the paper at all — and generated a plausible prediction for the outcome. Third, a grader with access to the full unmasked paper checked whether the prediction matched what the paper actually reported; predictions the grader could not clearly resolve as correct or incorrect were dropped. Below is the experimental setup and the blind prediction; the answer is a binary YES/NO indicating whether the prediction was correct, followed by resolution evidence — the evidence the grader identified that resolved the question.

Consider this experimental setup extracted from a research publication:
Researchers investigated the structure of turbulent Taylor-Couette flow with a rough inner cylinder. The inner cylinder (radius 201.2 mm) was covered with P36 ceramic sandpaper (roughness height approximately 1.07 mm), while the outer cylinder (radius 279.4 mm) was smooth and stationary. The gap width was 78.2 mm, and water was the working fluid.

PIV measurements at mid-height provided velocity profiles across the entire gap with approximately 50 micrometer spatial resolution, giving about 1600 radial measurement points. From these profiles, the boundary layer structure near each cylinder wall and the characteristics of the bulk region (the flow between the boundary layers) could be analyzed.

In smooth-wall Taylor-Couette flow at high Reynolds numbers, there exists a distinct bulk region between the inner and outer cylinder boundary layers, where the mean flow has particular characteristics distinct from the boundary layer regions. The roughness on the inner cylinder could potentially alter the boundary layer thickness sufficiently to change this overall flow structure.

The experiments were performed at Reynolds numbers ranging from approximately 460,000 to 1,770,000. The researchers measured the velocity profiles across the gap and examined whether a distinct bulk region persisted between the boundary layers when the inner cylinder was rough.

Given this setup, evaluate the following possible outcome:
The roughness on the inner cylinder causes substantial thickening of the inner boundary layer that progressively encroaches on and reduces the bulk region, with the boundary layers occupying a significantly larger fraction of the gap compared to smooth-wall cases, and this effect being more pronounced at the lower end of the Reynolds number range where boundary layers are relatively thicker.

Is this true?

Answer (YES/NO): NO